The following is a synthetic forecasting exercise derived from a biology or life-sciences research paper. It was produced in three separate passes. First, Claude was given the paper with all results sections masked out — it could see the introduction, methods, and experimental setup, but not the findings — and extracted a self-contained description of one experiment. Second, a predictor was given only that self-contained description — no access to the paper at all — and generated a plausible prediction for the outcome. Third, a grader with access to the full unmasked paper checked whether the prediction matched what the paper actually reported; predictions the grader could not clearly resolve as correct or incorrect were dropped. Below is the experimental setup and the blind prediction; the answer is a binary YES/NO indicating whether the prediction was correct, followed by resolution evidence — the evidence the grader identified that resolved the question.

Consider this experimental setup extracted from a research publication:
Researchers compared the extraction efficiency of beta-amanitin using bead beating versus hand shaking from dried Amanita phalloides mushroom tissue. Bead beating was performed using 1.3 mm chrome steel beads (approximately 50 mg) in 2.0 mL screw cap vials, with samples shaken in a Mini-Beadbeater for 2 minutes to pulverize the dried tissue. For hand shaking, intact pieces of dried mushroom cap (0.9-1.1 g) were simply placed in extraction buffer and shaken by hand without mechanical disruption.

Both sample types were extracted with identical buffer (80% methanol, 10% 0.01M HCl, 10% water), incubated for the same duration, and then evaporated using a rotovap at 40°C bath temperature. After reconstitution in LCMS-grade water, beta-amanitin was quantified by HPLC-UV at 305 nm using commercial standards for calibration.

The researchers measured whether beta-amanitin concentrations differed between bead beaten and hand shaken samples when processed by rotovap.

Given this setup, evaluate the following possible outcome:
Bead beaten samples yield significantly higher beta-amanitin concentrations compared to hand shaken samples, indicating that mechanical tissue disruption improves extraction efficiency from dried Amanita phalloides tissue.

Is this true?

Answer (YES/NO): NO